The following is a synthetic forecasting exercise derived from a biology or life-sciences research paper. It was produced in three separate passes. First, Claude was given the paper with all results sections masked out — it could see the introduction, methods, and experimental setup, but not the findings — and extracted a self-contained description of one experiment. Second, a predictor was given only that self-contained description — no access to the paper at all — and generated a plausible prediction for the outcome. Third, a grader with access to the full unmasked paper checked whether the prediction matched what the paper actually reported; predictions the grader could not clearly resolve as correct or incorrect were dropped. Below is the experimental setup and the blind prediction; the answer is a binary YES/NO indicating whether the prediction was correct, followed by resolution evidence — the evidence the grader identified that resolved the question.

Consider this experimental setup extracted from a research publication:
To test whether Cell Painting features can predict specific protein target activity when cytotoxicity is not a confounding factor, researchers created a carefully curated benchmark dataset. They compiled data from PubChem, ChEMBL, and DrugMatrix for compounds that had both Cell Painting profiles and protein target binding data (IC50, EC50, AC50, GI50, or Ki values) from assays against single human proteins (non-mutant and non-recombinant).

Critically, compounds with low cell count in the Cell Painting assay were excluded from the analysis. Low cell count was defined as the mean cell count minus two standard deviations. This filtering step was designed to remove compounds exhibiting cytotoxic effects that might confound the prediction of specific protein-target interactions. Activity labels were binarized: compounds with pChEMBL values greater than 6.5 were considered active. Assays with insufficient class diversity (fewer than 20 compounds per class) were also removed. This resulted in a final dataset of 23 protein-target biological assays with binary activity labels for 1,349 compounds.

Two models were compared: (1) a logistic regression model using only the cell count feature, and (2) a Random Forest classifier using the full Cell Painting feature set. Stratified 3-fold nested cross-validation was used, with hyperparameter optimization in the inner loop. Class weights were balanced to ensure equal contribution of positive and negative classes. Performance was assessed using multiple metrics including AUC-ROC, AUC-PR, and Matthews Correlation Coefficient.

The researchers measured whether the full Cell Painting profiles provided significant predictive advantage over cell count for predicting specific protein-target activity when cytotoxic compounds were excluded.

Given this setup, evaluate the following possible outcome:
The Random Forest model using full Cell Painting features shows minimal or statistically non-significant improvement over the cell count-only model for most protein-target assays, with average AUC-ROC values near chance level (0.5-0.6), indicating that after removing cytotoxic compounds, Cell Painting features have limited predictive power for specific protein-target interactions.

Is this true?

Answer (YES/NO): NO